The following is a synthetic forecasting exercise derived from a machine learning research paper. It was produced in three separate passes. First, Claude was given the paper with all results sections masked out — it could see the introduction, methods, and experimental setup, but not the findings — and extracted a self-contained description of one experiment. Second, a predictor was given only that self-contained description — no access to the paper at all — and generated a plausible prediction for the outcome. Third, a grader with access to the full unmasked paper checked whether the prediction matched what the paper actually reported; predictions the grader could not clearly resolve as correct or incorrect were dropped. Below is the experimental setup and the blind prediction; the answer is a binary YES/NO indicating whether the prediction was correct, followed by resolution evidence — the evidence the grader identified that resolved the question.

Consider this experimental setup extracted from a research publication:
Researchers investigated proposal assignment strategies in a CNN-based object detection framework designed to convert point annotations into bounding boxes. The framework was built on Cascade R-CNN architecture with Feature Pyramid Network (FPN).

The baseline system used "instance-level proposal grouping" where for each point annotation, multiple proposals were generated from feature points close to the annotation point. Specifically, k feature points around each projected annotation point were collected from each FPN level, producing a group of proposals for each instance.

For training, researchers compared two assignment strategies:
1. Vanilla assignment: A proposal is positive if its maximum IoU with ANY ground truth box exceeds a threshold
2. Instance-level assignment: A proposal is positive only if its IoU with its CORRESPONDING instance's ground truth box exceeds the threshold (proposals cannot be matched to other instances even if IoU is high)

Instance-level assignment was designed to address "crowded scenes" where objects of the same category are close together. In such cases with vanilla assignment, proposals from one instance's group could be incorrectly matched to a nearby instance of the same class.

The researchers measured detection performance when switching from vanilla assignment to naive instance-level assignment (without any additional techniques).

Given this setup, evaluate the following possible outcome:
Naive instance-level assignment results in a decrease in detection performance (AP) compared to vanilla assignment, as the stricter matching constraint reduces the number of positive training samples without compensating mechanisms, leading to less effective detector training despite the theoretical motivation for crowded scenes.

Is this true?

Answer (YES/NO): YES